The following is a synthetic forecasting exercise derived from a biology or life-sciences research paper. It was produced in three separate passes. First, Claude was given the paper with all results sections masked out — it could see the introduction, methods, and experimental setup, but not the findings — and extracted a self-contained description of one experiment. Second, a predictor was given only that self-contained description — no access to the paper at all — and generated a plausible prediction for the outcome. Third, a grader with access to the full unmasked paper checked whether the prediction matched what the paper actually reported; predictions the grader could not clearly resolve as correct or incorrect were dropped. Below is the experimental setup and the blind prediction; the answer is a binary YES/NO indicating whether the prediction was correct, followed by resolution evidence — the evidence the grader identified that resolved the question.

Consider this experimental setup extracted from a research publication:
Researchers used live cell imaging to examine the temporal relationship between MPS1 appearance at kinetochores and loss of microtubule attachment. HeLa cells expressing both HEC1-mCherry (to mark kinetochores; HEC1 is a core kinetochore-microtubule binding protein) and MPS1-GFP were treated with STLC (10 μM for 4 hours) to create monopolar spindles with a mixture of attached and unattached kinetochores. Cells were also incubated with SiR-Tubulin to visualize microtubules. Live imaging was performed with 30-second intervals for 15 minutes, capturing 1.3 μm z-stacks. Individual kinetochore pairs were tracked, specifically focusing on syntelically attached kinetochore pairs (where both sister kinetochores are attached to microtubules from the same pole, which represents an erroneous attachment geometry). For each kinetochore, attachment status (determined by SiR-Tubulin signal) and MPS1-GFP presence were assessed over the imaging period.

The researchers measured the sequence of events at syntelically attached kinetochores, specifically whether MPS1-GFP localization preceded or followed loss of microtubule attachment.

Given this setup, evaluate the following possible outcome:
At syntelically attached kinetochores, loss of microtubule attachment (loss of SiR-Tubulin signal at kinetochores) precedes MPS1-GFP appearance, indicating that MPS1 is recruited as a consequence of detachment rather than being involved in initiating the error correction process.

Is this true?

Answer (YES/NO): NO